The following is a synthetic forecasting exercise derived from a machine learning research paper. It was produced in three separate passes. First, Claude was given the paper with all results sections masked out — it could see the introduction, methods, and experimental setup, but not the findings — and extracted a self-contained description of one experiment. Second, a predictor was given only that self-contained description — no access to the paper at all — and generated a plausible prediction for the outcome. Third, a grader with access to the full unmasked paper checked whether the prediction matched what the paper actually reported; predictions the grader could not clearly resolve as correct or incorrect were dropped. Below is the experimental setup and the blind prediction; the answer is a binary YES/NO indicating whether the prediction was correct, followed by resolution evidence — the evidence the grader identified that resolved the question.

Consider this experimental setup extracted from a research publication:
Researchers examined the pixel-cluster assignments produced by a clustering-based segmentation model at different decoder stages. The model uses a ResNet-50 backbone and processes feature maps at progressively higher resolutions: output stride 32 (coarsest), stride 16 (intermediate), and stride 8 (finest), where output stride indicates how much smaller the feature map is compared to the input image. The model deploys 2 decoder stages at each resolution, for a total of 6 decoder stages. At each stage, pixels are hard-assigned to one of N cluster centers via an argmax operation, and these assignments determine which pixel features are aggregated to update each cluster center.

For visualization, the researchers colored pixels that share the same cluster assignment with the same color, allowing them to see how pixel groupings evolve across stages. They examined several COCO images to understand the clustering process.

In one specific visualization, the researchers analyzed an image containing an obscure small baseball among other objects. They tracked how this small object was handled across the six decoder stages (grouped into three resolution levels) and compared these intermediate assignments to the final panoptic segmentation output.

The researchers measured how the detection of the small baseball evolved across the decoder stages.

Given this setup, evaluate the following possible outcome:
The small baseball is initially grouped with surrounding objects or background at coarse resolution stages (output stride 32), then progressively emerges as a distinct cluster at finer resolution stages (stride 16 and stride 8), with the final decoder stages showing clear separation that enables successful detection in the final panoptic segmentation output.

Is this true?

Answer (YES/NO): NO